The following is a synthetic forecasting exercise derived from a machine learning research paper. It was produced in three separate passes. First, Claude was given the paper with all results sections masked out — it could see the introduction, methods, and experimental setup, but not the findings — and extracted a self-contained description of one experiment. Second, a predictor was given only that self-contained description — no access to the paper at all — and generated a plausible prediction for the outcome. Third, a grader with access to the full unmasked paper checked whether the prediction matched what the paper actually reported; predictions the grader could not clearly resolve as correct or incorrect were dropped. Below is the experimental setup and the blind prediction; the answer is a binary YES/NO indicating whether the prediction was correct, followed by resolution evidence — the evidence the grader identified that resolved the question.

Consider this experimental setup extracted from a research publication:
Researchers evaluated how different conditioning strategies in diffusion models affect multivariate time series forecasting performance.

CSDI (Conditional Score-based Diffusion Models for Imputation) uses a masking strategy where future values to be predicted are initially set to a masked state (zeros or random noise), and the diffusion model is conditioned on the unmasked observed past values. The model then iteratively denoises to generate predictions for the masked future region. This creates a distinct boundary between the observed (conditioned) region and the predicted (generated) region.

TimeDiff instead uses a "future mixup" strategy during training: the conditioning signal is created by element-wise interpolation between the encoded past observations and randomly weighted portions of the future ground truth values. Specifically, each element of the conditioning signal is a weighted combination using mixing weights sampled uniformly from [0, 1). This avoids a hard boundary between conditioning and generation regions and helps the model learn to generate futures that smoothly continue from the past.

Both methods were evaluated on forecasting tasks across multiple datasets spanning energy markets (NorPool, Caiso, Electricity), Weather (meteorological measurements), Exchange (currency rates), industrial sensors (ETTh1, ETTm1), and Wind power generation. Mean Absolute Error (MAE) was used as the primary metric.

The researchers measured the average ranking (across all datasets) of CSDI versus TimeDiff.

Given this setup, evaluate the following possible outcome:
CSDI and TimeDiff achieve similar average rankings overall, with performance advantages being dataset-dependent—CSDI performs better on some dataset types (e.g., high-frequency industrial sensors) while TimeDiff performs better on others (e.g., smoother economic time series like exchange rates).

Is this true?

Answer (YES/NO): NO